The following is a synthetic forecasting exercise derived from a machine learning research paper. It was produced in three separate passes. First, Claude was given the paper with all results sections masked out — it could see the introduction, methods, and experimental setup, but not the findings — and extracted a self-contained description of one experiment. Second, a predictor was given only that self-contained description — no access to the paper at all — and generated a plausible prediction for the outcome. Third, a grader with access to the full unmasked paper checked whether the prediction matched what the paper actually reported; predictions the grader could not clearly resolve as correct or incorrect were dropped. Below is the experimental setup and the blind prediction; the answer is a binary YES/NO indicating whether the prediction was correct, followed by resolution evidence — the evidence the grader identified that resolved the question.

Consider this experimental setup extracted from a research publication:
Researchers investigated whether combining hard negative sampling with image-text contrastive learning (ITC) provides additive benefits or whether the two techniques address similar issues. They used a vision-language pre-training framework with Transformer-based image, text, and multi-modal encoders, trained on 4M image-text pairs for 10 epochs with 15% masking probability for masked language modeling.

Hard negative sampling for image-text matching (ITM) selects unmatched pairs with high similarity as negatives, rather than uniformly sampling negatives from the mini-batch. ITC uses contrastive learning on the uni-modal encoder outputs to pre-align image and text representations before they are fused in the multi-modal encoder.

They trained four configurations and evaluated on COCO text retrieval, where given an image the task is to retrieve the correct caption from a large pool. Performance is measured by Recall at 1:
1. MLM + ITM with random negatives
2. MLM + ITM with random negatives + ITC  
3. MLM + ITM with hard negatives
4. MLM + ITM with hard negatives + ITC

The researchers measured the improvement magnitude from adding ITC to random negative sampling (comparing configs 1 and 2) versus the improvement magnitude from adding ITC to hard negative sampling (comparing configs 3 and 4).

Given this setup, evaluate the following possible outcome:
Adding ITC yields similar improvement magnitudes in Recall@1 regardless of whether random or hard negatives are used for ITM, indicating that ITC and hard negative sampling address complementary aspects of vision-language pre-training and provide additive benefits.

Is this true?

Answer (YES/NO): NO